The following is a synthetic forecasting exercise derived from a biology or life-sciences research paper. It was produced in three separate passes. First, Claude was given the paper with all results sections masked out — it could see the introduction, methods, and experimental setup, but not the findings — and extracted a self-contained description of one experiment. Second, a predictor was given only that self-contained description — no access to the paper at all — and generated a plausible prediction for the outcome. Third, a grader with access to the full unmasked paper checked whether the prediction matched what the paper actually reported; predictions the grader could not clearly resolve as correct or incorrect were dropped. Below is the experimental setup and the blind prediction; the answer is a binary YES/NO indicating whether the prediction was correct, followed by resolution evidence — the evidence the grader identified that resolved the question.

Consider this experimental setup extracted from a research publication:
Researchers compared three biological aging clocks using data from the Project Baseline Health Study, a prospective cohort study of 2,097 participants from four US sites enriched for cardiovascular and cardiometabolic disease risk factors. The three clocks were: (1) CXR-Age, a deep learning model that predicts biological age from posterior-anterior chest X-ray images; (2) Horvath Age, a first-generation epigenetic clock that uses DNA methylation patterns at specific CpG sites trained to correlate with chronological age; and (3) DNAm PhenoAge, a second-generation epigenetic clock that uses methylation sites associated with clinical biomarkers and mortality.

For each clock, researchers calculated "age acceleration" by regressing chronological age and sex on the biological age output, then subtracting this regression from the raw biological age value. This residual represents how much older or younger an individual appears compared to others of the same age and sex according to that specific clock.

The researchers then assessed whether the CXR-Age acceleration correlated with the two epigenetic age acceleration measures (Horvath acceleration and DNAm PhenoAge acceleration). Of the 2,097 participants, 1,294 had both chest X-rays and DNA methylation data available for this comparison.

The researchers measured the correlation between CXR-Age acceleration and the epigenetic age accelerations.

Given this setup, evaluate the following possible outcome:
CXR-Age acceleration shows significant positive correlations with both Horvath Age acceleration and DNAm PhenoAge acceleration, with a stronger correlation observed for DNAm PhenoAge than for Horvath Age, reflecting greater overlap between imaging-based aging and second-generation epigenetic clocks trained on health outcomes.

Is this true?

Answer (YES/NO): NO